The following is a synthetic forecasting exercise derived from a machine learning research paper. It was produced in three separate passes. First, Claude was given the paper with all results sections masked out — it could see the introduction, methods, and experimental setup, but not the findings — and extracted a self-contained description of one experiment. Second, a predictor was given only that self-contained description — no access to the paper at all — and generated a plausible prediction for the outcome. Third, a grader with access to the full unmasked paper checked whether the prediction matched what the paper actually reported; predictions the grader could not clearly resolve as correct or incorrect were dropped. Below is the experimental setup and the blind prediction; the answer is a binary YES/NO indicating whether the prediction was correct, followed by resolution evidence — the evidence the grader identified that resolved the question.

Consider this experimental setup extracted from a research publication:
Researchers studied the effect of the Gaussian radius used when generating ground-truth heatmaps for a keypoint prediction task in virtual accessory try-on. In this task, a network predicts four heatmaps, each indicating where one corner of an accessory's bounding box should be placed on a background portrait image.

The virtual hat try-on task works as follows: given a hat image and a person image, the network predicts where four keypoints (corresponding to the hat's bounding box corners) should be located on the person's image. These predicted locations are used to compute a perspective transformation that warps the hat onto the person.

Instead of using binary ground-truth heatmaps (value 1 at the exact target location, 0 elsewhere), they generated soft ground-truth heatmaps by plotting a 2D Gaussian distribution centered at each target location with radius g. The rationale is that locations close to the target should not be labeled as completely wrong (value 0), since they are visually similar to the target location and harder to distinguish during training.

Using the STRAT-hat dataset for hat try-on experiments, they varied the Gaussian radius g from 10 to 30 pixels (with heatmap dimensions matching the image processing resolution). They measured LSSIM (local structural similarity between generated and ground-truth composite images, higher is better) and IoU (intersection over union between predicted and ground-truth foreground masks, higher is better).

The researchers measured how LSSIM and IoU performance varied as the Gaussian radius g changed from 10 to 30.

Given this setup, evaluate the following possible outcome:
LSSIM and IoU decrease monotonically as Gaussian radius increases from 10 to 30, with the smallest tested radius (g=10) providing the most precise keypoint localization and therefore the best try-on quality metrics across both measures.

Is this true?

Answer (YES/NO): NO